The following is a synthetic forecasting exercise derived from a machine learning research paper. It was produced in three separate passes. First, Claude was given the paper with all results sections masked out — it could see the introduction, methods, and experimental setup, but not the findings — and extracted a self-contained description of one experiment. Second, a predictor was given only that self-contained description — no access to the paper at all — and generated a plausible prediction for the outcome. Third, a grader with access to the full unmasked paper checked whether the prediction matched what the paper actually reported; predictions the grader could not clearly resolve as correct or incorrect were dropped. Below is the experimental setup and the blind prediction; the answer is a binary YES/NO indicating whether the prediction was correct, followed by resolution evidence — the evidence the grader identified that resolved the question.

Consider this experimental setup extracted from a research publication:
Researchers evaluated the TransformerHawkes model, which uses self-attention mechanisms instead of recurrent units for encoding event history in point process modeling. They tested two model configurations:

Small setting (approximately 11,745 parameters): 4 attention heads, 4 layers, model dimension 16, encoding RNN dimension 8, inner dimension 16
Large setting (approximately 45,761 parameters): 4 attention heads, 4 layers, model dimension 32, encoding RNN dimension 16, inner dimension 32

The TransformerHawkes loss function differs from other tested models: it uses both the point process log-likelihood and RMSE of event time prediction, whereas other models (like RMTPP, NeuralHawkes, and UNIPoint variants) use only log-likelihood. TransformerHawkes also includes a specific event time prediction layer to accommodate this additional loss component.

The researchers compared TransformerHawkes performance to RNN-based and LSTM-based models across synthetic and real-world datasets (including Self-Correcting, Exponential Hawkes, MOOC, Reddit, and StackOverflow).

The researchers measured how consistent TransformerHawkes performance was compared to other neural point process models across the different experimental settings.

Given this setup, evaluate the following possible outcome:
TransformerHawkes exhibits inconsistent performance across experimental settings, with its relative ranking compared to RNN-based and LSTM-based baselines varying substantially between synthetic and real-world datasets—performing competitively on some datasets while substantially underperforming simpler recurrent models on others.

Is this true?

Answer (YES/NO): YES